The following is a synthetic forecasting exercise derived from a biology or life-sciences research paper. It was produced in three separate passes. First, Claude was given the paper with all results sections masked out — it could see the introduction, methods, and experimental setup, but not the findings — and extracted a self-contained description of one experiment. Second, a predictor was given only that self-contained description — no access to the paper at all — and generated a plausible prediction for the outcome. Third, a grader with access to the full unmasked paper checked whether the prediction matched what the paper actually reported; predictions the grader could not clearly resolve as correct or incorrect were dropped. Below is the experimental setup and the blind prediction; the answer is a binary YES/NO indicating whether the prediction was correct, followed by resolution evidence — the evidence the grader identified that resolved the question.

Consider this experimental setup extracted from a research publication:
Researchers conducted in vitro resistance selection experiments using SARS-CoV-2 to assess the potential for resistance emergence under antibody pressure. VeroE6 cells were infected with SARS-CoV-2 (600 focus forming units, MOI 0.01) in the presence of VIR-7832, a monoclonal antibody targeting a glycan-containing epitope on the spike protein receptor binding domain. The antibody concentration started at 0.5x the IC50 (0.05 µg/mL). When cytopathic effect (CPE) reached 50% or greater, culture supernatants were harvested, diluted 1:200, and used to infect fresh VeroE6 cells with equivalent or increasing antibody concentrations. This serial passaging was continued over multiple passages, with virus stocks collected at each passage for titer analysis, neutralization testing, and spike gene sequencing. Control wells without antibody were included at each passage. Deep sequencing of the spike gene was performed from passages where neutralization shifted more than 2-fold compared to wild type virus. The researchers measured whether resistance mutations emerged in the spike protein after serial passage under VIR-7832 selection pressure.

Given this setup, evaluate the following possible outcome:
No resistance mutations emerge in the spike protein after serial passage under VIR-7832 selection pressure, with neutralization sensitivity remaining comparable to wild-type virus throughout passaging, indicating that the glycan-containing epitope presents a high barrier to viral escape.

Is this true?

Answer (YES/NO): NO